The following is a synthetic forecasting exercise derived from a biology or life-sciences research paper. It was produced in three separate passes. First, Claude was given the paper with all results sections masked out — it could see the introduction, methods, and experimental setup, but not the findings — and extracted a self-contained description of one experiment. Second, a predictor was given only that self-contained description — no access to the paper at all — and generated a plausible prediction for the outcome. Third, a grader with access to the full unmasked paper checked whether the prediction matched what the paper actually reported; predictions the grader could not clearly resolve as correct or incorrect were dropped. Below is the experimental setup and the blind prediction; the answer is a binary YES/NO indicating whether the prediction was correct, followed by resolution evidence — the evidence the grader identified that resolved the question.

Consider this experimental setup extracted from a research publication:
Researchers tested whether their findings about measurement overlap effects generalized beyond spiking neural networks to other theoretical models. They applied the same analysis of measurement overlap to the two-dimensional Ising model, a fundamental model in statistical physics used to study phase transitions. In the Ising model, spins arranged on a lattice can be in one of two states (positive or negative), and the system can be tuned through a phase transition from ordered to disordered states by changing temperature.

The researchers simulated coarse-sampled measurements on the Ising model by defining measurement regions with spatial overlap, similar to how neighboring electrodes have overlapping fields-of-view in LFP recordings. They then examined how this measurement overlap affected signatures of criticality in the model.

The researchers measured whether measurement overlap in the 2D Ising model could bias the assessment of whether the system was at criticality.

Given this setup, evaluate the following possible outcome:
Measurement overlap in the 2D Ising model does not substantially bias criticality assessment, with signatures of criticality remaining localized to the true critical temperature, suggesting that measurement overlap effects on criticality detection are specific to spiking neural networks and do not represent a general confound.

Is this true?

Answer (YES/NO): NO